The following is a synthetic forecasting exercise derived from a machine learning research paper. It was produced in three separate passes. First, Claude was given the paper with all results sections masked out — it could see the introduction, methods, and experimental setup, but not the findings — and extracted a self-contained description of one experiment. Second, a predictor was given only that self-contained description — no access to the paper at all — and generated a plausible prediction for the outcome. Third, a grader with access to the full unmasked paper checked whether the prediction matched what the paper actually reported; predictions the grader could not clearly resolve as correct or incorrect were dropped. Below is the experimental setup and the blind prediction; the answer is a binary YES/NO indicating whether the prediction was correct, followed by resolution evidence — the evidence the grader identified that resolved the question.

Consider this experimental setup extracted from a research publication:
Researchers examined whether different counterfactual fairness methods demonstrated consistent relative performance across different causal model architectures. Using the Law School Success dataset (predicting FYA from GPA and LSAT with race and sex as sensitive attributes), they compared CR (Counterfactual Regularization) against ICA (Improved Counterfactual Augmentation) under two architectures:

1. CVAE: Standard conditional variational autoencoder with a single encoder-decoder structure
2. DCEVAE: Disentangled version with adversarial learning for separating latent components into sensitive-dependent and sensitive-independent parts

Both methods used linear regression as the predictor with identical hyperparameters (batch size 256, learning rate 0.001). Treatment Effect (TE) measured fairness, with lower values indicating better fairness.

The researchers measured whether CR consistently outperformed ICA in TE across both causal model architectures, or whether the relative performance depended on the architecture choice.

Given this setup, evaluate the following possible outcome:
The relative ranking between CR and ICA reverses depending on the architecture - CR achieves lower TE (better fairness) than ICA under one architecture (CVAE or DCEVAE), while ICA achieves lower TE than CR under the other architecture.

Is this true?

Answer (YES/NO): NO